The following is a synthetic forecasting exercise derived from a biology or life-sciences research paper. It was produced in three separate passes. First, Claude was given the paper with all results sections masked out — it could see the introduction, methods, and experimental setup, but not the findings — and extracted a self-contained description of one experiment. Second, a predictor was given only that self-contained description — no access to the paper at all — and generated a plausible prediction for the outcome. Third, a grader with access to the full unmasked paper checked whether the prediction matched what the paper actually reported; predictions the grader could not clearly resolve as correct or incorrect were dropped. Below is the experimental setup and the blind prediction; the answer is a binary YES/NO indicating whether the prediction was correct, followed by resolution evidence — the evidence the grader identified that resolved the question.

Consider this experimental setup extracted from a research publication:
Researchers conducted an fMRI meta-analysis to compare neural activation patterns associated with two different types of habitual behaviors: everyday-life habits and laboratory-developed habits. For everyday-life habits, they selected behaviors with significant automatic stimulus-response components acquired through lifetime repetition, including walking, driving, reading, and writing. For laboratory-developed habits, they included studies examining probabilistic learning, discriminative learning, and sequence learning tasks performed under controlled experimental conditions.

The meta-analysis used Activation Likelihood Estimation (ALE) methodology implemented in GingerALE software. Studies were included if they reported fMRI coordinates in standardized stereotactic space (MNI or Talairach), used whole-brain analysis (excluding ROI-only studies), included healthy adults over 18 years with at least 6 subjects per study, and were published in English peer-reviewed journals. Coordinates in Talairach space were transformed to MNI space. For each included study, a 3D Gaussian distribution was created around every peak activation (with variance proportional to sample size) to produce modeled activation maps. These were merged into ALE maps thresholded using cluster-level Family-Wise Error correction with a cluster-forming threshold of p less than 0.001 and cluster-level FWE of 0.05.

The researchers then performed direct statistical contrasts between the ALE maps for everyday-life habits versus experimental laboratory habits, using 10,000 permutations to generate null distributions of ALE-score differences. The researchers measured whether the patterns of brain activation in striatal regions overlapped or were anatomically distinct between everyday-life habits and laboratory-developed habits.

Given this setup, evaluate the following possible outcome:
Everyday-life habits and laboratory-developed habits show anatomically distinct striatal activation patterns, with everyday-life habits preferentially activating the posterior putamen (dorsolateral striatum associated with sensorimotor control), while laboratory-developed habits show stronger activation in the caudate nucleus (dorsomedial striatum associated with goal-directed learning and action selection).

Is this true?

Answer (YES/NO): NO